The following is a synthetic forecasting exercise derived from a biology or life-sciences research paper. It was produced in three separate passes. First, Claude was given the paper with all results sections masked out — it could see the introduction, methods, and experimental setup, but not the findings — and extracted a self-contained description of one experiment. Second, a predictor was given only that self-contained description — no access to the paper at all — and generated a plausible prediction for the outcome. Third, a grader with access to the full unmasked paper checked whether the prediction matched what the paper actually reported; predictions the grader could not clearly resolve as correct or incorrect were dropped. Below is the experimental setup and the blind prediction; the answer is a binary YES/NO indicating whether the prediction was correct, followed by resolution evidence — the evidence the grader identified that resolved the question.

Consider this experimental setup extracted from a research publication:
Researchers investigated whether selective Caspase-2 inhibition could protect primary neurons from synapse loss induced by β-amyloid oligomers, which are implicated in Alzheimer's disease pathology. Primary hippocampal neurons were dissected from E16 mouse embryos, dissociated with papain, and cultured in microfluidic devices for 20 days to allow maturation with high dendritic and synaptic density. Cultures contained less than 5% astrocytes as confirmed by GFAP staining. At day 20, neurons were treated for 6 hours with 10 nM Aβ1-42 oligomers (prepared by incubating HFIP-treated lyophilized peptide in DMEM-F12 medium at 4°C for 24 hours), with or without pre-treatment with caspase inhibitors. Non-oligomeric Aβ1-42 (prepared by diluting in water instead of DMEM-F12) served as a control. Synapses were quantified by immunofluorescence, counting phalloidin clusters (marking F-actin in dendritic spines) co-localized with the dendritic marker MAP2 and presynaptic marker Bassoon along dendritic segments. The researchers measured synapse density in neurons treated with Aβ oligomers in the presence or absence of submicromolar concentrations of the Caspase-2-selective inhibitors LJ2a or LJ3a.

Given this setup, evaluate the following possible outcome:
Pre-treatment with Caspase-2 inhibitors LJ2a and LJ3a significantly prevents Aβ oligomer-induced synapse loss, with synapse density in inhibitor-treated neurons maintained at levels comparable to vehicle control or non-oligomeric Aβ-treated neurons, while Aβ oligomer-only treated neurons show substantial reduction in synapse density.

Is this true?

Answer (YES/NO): YES